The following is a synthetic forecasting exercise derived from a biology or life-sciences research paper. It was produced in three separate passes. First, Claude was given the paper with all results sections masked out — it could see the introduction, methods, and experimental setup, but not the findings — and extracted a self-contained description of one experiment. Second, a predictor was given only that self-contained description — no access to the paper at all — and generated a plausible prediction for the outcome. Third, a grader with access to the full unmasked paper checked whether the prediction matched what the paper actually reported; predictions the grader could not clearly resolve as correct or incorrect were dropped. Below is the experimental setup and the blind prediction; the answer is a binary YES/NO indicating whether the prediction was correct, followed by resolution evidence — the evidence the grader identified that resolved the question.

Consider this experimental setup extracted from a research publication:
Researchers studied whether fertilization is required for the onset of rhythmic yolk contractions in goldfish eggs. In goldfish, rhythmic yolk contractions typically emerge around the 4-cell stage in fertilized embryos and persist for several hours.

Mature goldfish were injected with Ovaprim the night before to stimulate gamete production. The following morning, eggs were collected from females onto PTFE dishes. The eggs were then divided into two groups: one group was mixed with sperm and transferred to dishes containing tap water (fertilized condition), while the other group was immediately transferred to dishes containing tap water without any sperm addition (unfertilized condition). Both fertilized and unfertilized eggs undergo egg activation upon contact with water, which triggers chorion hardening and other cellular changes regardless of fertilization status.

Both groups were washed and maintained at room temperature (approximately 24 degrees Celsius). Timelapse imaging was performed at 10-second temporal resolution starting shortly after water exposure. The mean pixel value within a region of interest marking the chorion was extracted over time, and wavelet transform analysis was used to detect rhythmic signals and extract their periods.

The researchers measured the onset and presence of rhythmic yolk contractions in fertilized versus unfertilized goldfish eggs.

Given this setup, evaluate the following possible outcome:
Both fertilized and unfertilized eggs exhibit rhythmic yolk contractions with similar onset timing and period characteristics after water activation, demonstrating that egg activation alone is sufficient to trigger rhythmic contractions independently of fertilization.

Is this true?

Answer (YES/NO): NO